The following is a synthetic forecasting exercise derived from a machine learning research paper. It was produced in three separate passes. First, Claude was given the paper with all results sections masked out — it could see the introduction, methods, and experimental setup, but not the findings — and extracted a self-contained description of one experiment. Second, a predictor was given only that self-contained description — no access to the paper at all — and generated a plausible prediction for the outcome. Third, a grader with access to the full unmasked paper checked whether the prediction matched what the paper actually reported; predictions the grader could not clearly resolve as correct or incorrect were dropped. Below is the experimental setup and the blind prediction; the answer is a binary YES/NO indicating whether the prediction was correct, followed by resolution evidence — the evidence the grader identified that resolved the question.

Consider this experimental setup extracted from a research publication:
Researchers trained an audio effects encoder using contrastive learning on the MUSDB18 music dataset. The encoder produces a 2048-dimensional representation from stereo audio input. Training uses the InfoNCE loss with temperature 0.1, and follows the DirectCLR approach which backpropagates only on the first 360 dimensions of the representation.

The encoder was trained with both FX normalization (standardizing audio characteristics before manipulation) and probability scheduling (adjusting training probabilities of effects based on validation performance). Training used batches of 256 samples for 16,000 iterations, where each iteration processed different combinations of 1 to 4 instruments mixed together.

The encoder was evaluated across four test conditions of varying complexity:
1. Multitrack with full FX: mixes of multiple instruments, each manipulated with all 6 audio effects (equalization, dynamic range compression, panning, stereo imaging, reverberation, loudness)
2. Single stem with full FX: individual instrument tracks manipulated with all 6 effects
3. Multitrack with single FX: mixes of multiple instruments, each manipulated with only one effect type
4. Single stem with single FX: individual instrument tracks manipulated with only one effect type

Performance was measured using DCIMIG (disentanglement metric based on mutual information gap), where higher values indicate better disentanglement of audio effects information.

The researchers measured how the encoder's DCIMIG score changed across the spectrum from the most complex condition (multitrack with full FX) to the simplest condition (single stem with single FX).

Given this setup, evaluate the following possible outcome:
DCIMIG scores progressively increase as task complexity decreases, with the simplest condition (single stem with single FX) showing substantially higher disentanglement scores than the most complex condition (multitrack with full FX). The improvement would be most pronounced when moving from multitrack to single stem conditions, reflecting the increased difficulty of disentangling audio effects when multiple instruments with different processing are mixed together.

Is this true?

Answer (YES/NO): NO